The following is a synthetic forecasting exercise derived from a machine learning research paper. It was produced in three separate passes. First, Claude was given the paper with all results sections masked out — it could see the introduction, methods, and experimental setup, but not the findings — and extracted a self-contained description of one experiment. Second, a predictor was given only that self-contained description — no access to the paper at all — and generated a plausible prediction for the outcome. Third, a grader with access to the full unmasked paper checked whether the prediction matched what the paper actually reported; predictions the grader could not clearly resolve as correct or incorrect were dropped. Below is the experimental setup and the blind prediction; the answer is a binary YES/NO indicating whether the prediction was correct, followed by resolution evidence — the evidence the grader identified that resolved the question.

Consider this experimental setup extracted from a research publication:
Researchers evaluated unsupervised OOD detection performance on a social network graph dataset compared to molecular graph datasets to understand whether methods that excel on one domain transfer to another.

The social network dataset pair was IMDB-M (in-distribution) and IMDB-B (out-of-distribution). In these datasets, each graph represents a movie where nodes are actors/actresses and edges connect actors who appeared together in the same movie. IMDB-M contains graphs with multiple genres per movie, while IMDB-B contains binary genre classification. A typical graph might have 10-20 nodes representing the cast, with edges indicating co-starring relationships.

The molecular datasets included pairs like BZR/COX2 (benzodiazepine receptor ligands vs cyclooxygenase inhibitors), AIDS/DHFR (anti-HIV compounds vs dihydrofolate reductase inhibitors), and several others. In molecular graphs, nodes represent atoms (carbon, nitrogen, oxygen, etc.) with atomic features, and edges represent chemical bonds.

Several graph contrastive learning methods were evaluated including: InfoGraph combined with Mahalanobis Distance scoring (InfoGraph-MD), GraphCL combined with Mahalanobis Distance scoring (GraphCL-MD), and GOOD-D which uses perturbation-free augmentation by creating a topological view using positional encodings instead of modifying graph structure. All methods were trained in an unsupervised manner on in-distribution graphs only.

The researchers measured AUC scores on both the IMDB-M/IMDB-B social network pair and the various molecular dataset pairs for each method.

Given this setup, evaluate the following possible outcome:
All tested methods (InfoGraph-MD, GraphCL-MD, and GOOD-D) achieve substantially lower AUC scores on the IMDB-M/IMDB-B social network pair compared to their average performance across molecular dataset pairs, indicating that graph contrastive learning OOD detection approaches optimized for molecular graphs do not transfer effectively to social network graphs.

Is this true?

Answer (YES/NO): NO